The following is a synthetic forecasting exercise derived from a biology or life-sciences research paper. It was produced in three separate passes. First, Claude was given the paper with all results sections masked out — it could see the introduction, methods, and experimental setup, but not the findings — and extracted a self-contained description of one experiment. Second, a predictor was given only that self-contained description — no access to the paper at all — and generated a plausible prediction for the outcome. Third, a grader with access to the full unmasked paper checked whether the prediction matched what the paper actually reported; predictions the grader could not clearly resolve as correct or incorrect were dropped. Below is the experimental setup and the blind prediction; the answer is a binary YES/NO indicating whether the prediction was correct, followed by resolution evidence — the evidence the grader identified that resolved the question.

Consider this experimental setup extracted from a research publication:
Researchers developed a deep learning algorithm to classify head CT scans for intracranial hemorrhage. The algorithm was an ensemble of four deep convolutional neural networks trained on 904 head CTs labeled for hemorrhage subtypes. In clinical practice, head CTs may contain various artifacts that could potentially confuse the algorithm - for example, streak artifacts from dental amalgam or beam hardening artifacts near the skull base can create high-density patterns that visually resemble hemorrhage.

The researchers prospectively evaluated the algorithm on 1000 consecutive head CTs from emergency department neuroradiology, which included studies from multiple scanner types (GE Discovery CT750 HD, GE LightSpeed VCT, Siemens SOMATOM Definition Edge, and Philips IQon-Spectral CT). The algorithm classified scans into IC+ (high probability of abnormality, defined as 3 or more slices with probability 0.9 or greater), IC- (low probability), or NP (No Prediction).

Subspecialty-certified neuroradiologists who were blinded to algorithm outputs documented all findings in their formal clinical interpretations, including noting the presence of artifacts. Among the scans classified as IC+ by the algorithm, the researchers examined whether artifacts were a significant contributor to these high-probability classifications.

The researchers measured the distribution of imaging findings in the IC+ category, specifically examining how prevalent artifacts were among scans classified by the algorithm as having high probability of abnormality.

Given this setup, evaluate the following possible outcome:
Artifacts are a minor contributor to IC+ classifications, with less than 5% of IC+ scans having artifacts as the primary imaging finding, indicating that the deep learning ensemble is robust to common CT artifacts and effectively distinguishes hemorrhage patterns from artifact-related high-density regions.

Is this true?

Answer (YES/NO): YES